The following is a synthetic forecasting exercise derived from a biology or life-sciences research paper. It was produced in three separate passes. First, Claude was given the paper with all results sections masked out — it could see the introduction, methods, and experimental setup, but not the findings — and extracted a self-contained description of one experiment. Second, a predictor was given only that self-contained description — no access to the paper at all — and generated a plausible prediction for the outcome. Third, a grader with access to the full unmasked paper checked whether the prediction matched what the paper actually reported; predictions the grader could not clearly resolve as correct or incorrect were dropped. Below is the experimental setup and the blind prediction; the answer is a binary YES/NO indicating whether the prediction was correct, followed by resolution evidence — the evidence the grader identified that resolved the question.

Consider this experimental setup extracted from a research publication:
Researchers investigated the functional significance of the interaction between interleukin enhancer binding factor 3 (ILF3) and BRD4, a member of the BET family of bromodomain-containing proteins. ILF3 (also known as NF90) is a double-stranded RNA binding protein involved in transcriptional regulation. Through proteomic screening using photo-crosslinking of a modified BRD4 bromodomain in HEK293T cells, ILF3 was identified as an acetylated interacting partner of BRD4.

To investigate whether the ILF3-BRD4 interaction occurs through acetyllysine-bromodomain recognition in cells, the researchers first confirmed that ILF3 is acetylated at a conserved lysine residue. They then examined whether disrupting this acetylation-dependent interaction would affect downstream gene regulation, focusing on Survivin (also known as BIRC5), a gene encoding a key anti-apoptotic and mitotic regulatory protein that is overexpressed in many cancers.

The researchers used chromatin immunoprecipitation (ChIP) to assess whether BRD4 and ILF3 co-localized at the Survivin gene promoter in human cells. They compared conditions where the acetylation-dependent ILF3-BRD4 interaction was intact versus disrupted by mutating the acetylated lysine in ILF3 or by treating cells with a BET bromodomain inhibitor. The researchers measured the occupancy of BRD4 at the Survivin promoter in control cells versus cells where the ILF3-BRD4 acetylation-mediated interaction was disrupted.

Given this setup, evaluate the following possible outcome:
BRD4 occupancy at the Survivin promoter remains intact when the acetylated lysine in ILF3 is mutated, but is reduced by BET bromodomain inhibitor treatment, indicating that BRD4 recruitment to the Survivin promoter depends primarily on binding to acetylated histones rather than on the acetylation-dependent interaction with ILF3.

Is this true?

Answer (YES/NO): NO